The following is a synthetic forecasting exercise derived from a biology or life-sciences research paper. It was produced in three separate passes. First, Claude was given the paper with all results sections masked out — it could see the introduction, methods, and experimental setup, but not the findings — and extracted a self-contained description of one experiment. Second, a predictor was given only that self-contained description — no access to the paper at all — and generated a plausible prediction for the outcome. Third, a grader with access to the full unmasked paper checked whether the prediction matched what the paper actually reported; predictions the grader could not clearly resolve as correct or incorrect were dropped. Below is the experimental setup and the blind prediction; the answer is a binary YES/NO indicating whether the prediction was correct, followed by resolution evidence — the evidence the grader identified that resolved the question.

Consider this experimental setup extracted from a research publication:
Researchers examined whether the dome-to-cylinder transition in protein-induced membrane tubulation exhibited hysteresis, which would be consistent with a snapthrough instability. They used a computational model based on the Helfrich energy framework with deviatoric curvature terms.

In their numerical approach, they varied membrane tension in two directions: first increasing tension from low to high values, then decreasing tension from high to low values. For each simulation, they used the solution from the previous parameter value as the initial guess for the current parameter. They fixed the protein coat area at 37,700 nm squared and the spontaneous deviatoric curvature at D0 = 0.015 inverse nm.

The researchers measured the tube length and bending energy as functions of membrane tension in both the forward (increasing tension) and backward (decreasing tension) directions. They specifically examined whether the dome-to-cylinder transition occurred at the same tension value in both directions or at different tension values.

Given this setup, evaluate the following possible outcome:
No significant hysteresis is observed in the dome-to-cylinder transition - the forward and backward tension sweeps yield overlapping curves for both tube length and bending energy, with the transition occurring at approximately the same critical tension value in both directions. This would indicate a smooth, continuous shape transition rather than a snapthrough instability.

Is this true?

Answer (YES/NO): NO